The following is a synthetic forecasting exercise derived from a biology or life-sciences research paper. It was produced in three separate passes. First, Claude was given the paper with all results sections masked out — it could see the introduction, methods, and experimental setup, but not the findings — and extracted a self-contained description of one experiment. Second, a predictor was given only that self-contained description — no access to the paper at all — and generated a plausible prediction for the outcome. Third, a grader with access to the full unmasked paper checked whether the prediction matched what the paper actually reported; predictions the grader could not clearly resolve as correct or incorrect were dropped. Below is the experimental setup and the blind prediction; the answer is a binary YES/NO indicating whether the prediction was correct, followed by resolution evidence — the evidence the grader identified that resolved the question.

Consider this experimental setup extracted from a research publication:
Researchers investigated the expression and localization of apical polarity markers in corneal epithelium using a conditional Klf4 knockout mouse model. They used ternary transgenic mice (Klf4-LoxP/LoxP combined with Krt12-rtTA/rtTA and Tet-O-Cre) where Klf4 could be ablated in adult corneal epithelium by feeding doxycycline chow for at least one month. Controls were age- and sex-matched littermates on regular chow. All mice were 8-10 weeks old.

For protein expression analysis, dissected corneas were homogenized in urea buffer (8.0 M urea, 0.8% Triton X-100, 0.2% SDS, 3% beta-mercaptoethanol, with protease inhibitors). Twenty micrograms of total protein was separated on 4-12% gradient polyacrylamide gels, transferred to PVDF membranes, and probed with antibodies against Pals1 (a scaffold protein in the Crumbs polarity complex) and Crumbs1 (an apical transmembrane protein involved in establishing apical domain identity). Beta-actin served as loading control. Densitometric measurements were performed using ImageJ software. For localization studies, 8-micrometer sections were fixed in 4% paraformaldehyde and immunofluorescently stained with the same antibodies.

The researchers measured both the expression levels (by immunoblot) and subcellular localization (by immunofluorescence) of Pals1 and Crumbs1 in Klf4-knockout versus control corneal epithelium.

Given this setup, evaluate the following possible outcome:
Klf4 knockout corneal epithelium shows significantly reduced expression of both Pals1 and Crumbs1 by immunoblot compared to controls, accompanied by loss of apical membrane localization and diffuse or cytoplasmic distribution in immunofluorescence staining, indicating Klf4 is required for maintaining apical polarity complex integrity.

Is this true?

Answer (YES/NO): NO